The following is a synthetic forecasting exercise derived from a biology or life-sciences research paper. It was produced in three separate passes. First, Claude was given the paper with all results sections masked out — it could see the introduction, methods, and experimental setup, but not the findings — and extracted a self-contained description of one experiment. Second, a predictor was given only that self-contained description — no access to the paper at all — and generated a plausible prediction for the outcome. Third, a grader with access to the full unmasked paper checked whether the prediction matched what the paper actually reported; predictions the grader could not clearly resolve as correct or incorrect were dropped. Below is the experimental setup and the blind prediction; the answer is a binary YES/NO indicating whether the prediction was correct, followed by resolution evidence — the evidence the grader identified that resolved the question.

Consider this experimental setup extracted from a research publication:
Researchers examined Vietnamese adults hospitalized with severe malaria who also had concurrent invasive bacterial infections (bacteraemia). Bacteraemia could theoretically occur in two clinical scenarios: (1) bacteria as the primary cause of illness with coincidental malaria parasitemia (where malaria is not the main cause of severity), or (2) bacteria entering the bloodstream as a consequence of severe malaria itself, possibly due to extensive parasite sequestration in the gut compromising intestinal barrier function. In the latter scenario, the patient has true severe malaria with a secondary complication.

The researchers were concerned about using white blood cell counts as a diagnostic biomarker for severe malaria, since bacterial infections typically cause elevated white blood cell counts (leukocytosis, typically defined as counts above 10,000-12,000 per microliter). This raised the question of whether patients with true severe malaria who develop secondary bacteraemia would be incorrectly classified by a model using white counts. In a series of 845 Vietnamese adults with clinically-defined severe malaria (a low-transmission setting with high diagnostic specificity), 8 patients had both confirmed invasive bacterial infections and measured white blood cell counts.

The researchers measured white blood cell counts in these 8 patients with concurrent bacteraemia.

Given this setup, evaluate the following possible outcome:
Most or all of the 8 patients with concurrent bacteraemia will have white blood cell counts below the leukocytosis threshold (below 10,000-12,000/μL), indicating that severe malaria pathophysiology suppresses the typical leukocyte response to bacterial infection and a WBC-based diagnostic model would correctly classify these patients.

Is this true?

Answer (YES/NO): YES